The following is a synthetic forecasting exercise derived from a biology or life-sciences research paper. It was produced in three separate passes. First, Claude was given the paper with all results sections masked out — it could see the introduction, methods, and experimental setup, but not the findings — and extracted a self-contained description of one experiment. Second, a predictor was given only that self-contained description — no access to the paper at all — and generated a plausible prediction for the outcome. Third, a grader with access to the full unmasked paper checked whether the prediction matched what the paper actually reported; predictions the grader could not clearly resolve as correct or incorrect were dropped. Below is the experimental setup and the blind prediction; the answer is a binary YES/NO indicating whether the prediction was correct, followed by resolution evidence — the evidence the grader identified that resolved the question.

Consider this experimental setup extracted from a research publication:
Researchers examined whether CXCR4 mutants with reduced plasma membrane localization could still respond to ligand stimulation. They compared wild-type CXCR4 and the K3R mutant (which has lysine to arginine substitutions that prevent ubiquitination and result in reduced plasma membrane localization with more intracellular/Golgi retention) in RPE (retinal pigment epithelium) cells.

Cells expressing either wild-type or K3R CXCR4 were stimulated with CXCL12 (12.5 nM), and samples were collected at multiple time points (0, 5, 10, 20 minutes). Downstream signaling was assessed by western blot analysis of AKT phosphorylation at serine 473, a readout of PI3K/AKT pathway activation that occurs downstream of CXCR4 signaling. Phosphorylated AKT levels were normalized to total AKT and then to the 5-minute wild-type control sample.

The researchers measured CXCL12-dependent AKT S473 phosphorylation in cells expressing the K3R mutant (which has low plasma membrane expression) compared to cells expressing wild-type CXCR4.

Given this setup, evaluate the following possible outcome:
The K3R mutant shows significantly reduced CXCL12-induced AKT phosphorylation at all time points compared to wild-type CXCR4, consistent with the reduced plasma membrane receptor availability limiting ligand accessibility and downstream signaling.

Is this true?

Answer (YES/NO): NO